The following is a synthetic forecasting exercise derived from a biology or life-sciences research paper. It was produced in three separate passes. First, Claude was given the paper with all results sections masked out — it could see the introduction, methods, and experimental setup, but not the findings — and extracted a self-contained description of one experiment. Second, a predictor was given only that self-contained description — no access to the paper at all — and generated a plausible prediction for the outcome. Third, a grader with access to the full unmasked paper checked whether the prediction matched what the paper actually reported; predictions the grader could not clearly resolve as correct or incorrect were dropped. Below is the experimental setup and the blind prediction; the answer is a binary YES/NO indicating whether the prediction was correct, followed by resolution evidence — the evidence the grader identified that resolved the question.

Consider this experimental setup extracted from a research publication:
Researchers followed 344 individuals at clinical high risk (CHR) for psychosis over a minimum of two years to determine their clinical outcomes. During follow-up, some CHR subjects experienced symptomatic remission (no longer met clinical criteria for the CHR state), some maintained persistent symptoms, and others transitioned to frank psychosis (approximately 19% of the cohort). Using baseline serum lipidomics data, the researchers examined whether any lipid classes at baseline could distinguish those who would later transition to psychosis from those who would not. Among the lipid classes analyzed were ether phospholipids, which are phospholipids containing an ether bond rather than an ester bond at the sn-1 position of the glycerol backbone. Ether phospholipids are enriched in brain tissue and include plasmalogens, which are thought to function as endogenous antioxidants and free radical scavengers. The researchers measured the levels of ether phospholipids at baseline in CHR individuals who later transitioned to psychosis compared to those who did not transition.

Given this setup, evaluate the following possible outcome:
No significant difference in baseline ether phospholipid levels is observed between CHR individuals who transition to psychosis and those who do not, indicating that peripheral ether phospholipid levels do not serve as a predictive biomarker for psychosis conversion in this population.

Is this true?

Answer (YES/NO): NO